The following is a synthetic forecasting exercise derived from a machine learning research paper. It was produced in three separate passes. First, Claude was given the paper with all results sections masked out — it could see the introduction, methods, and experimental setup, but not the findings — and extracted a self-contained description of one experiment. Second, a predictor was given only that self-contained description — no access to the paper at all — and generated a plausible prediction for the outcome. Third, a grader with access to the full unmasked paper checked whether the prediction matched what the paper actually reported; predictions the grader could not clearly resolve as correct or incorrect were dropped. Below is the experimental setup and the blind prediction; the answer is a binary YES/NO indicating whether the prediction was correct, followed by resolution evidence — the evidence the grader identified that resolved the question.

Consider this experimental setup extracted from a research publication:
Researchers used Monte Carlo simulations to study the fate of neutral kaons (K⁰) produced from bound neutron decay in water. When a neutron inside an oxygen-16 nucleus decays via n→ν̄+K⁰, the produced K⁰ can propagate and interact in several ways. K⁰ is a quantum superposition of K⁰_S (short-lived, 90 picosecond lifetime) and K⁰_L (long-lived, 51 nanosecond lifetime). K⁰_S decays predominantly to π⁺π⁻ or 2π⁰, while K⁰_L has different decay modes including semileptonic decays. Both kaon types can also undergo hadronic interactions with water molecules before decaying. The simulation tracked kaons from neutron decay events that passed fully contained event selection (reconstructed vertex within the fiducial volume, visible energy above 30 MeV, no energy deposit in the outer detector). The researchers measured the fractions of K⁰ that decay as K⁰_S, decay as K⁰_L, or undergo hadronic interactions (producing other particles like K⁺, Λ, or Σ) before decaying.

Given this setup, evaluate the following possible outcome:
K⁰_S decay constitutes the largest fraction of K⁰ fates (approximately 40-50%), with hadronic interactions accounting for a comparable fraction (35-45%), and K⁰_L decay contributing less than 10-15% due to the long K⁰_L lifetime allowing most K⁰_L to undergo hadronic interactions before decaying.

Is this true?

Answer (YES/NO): NO